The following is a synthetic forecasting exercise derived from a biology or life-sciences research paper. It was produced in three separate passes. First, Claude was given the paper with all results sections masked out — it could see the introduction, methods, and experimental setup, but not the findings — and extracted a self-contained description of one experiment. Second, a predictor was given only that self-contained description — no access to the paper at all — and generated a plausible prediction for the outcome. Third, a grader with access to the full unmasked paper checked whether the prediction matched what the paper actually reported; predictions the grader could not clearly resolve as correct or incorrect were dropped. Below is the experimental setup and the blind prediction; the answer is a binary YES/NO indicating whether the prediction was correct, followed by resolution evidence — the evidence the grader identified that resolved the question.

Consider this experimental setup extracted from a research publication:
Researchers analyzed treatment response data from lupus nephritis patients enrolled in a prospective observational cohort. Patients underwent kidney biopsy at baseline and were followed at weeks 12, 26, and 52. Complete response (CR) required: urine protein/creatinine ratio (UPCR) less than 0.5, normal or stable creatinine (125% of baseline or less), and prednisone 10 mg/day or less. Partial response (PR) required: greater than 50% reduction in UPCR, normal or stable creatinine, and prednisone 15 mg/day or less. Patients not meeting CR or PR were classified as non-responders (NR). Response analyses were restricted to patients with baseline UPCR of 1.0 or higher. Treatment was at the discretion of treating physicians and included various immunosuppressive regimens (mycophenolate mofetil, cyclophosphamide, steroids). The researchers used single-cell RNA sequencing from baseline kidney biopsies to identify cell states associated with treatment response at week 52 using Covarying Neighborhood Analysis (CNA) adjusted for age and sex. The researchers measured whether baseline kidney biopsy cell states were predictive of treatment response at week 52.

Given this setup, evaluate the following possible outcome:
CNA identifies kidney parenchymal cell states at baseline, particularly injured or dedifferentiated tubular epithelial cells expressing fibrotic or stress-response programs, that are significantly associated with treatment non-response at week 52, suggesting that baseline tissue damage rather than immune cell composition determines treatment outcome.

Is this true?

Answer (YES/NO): NO